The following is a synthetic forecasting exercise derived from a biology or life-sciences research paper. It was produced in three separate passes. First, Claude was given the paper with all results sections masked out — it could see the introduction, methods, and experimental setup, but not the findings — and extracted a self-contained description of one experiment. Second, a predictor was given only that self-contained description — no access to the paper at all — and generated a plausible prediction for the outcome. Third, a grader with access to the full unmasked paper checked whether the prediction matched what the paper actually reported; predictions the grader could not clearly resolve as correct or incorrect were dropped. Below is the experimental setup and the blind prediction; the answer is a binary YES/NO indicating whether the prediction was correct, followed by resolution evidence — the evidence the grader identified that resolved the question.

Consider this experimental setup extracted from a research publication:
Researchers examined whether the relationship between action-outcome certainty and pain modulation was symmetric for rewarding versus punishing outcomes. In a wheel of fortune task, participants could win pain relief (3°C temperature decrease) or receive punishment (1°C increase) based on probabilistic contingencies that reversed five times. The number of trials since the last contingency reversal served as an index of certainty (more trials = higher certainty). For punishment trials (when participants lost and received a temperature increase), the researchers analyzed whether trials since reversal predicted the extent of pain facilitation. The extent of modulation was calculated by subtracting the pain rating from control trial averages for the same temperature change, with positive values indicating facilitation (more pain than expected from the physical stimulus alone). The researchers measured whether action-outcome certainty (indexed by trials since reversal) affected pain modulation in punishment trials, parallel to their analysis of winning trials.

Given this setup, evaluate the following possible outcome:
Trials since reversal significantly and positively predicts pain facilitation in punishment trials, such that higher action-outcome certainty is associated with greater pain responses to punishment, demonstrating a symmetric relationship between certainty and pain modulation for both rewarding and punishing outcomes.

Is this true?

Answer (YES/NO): NO